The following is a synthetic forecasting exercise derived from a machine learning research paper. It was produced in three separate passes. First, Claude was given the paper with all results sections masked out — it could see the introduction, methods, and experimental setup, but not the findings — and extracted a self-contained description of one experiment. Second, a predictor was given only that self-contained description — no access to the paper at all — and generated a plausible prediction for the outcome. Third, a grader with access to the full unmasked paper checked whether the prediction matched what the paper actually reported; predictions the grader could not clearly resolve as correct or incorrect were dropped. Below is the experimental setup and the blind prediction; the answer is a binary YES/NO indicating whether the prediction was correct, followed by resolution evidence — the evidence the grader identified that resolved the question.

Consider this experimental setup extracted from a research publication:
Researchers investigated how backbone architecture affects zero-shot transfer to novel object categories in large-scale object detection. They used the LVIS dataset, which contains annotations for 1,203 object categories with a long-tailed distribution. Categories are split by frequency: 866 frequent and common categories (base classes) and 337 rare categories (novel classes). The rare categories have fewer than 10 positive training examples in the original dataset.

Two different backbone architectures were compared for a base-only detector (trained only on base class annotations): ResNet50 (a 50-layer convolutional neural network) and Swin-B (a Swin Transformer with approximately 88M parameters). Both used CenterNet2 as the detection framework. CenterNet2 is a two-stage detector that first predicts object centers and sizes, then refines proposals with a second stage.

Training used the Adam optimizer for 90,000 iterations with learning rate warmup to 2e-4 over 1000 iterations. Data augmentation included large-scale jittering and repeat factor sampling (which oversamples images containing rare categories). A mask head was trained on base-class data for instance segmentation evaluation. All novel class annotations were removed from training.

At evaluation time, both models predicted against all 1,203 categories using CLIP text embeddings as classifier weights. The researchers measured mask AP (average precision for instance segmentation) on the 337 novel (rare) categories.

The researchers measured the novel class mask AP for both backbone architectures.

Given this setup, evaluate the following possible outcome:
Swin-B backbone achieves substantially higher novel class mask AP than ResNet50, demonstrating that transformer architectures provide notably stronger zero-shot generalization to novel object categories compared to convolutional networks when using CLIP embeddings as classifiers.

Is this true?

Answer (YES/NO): YES